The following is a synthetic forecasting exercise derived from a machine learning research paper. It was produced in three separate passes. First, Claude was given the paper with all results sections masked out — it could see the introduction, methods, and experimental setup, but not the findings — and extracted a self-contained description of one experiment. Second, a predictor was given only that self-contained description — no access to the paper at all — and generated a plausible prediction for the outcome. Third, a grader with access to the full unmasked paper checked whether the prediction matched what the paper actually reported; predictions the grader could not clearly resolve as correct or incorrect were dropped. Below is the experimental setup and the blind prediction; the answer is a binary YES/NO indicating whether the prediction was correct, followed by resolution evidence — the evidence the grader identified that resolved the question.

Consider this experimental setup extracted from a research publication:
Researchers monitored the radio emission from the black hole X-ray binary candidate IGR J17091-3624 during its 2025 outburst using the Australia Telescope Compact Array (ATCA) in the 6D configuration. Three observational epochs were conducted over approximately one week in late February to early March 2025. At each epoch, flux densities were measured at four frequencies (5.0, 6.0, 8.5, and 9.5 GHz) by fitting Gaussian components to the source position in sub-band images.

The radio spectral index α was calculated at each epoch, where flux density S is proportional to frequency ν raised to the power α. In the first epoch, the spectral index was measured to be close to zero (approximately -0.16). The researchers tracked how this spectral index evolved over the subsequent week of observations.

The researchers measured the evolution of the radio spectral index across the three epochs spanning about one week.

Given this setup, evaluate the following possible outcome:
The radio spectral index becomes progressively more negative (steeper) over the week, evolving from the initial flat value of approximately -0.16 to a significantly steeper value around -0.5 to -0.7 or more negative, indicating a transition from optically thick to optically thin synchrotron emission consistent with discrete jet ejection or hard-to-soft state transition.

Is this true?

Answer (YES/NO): YES